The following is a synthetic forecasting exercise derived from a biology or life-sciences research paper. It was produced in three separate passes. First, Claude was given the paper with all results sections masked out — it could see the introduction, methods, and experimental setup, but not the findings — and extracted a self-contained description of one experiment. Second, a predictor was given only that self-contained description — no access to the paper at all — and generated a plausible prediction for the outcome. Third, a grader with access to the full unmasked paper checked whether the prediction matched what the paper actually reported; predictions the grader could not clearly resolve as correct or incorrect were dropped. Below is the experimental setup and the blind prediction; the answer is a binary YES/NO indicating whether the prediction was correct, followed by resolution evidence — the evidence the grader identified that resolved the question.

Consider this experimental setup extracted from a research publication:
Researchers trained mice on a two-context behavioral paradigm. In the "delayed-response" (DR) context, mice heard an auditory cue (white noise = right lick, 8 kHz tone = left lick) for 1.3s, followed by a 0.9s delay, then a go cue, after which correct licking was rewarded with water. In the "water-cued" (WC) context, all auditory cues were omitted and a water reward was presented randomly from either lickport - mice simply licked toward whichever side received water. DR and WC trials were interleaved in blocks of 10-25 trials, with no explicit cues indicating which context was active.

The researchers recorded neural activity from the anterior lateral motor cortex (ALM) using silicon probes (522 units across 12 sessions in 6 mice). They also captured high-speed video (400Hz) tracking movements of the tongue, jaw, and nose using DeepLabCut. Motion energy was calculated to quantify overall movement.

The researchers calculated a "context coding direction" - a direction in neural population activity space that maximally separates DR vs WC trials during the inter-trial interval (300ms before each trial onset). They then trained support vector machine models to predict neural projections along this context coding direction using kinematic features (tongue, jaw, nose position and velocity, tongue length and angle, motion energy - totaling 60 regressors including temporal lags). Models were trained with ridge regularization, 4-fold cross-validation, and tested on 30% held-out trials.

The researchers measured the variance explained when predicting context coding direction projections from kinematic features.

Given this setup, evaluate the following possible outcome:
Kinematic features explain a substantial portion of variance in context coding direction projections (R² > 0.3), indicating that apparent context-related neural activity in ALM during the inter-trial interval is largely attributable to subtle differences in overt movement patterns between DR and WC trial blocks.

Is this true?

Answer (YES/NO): YES